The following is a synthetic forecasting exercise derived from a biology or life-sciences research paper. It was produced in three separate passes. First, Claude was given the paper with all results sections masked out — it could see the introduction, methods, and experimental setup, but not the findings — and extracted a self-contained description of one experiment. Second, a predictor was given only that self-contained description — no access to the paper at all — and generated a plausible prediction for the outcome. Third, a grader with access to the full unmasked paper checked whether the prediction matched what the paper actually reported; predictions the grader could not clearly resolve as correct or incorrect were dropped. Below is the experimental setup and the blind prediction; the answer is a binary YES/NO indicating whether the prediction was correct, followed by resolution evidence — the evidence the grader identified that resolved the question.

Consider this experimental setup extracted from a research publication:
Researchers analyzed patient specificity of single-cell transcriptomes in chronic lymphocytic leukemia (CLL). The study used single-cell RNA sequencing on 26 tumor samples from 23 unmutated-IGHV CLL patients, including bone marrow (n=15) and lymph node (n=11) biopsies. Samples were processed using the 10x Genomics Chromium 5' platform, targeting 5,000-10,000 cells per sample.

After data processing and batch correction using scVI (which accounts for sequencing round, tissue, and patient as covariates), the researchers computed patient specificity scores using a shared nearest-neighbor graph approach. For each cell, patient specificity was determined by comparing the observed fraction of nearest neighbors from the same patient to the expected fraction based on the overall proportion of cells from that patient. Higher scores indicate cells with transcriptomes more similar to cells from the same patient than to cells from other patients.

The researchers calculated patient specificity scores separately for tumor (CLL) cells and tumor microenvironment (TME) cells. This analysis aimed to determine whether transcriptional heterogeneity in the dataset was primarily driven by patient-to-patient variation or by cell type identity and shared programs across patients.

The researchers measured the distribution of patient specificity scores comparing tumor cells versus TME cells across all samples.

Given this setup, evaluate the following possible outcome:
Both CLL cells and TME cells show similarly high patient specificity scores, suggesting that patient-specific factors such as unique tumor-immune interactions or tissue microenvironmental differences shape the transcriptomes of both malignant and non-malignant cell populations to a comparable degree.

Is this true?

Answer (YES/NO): NO